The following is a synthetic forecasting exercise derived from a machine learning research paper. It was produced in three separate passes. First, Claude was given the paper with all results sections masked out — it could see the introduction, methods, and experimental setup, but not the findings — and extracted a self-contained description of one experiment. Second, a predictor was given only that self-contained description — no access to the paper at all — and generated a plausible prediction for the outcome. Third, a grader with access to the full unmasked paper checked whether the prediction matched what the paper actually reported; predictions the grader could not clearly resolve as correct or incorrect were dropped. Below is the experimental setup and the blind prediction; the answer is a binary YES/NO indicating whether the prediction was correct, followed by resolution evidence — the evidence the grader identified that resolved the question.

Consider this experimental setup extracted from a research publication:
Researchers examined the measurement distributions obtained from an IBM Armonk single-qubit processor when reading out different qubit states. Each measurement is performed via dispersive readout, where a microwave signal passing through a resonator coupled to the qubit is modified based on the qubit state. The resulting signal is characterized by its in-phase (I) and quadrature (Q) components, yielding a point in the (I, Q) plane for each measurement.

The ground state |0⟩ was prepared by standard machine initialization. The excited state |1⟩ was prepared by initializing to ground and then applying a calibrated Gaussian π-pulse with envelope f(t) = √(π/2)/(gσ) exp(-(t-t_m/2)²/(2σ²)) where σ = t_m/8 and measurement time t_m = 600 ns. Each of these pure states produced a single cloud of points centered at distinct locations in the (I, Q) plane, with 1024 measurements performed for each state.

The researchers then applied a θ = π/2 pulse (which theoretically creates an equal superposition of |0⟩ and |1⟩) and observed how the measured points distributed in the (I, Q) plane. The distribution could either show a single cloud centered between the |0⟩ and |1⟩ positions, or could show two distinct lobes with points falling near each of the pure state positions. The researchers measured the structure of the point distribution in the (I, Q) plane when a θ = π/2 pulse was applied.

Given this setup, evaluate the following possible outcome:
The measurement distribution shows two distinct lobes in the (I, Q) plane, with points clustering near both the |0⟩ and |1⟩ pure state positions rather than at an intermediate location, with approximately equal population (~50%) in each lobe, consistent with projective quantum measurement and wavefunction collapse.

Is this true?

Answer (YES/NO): NO